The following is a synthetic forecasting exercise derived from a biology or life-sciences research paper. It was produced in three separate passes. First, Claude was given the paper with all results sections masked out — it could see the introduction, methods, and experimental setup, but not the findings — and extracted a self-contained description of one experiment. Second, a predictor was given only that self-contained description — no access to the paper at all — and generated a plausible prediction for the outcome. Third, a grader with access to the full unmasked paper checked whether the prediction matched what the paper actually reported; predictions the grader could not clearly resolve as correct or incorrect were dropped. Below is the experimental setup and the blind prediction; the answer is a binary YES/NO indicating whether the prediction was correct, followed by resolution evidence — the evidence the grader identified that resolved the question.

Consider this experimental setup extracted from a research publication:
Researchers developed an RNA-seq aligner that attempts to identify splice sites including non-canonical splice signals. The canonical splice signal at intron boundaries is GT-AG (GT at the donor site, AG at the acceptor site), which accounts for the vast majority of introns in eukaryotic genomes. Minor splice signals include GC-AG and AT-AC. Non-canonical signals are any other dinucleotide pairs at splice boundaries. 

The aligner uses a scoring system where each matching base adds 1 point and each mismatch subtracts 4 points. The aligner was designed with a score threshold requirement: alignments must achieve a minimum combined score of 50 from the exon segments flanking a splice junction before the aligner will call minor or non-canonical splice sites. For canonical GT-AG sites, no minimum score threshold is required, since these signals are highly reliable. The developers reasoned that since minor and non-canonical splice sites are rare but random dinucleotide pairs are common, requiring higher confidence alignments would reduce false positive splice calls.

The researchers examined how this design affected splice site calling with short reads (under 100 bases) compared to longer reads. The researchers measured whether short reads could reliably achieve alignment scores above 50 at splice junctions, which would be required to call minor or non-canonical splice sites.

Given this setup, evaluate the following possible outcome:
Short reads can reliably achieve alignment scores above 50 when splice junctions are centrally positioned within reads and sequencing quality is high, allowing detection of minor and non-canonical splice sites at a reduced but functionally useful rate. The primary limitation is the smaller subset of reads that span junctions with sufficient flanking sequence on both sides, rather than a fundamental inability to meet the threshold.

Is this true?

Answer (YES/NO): NO